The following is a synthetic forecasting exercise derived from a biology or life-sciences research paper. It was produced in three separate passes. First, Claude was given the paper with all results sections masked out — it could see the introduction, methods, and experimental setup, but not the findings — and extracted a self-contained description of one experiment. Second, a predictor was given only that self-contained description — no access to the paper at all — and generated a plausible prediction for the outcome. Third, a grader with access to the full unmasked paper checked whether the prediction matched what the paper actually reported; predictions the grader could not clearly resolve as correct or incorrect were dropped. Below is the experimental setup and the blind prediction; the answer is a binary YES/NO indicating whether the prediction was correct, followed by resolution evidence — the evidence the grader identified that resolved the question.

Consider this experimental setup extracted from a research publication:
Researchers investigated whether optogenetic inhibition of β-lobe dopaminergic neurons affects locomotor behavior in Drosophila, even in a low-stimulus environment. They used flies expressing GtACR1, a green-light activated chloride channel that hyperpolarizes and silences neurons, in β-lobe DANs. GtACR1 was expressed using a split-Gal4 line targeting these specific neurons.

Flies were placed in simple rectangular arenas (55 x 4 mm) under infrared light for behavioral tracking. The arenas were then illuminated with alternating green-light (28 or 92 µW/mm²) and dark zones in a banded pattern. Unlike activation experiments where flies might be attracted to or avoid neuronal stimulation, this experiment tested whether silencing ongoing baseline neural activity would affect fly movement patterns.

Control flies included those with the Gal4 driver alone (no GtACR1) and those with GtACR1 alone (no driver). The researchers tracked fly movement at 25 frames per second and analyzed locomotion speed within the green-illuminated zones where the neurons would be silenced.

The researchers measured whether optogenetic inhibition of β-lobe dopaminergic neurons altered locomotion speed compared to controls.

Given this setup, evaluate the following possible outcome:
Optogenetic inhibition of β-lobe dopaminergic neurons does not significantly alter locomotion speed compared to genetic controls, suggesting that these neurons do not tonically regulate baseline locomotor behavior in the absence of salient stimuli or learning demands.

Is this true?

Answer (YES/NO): NO